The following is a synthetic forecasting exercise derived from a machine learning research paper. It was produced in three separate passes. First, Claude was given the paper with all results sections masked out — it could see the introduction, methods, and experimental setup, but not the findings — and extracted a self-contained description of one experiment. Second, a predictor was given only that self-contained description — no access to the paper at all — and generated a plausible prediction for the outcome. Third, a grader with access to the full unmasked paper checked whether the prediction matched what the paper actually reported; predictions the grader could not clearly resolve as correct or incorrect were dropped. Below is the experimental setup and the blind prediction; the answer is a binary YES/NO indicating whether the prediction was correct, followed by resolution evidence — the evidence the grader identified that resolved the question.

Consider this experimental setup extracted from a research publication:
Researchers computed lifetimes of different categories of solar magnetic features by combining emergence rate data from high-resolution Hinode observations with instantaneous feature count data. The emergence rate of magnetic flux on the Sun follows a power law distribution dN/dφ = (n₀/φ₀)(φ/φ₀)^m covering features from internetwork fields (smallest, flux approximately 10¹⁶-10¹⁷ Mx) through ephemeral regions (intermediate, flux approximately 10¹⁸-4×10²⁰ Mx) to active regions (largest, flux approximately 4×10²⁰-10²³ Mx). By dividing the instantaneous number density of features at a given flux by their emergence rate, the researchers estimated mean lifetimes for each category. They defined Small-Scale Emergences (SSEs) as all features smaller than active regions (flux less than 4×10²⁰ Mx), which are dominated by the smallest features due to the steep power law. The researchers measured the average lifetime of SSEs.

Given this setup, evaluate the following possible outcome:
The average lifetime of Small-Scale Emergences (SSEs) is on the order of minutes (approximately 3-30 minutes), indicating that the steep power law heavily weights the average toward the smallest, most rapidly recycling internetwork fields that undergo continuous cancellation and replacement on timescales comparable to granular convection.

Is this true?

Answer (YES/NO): YES